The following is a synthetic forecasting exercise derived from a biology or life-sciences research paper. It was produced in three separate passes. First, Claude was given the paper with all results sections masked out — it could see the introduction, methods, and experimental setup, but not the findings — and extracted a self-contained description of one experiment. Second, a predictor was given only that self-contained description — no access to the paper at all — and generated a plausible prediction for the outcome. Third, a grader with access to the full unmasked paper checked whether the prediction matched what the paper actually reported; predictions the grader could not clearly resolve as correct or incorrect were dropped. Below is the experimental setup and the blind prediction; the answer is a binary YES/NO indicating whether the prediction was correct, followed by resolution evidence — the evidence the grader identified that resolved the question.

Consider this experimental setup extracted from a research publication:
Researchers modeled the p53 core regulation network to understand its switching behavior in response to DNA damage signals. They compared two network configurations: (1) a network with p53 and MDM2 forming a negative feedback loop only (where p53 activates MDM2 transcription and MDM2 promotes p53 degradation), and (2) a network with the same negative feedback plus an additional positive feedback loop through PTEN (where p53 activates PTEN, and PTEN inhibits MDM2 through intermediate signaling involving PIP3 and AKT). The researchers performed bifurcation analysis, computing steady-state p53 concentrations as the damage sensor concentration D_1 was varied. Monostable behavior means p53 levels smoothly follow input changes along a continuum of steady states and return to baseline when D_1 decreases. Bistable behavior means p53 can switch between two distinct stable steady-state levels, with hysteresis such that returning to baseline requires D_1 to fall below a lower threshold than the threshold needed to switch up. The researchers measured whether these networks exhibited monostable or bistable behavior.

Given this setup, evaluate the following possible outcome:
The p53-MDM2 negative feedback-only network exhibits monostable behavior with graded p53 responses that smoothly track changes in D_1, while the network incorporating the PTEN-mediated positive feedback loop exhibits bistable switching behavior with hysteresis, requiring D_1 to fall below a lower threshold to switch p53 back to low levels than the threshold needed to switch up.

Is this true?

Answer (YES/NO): YES